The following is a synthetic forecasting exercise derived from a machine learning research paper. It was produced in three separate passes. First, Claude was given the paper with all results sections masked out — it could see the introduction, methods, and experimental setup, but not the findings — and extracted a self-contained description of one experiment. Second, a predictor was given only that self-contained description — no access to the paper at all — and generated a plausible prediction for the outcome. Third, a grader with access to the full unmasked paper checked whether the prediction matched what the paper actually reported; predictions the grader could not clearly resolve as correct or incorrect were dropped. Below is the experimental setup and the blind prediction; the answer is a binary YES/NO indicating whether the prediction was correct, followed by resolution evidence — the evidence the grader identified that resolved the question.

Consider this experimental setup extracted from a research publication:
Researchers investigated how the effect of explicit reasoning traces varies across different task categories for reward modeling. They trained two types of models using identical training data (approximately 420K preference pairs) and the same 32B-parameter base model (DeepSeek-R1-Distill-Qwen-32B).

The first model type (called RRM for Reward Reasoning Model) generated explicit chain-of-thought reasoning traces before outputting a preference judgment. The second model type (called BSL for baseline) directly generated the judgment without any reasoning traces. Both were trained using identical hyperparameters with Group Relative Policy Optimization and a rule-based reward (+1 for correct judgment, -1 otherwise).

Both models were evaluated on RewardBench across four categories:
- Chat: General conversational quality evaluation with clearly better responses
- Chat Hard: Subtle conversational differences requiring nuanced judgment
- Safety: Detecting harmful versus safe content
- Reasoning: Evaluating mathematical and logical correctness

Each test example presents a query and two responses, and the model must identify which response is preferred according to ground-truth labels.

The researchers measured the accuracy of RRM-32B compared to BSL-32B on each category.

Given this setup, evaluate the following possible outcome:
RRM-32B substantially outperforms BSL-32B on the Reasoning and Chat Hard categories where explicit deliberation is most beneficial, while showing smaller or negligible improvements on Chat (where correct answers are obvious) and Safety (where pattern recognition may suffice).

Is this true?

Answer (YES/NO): NO